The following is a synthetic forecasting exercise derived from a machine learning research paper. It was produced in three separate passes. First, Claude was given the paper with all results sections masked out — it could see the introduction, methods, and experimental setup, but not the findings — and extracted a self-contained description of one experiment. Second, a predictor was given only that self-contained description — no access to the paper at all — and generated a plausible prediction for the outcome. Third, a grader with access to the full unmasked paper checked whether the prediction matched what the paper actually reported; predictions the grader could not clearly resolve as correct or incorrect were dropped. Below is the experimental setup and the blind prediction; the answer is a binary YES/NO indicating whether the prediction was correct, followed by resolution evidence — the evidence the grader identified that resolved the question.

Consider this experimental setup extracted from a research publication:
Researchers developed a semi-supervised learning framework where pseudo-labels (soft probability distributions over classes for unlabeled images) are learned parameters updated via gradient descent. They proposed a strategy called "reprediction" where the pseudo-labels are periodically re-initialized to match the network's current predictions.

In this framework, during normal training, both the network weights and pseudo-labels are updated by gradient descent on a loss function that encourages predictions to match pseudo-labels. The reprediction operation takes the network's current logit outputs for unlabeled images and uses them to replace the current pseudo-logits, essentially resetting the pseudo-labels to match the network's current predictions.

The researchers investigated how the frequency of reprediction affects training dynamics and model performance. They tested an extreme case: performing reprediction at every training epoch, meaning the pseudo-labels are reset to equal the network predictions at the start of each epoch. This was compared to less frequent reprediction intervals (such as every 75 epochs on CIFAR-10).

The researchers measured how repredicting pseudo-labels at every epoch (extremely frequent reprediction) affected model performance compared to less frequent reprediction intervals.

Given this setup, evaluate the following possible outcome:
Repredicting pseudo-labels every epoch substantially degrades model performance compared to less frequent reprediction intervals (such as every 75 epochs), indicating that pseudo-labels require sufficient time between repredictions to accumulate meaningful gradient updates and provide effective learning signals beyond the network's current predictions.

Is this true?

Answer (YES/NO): YES